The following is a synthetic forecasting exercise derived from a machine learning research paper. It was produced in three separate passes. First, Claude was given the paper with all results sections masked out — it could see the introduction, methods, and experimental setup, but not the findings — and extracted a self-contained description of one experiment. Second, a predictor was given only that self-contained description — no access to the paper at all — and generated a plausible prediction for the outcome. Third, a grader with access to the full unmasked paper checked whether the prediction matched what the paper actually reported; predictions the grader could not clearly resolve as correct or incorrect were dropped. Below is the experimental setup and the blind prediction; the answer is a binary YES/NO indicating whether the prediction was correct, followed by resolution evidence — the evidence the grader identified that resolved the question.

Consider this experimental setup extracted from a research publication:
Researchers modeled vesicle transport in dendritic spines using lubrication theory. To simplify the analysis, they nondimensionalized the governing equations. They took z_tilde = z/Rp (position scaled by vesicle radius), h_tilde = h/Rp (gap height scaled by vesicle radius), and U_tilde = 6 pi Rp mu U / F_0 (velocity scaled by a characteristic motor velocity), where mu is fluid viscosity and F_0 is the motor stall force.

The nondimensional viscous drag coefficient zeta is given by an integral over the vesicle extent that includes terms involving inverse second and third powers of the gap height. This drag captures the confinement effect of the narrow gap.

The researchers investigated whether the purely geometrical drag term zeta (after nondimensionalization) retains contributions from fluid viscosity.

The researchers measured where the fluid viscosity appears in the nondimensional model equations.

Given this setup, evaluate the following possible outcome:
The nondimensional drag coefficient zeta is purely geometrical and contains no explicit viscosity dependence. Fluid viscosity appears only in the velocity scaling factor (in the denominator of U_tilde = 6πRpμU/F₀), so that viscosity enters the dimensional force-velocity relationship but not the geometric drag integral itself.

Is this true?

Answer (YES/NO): YES